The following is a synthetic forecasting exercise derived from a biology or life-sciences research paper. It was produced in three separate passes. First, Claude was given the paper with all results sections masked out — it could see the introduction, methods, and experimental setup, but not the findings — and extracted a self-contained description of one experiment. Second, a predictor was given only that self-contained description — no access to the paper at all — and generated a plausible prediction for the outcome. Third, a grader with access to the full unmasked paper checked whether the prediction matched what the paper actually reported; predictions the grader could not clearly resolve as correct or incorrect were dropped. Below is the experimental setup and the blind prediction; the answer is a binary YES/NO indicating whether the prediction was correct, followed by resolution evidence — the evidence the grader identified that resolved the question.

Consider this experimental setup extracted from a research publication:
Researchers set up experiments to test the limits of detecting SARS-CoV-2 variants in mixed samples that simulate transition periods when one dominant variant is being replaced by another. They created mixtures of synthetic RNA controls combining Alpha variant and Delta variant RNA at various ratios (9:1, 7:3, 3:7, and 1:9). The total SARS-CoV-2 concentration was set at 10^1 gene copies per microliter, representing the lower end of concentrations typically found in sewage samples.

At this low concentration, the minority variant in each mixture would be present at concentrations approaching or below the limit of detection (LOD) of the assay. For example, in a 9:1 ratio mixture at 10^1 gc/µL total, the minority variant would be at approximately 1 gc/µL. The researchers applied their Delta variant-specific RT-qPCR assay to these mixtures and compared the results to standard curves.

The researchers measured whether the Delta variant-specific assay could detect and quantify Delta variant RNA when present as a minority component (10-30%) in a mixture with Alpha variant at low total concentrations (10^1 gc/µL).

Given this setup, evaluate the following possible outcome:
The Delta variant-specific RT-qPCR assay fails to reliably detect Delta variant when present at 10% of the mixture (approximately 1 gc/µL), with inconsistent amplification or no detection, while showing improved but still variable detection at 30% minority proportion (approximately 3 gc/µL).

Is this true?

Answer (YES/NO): NO